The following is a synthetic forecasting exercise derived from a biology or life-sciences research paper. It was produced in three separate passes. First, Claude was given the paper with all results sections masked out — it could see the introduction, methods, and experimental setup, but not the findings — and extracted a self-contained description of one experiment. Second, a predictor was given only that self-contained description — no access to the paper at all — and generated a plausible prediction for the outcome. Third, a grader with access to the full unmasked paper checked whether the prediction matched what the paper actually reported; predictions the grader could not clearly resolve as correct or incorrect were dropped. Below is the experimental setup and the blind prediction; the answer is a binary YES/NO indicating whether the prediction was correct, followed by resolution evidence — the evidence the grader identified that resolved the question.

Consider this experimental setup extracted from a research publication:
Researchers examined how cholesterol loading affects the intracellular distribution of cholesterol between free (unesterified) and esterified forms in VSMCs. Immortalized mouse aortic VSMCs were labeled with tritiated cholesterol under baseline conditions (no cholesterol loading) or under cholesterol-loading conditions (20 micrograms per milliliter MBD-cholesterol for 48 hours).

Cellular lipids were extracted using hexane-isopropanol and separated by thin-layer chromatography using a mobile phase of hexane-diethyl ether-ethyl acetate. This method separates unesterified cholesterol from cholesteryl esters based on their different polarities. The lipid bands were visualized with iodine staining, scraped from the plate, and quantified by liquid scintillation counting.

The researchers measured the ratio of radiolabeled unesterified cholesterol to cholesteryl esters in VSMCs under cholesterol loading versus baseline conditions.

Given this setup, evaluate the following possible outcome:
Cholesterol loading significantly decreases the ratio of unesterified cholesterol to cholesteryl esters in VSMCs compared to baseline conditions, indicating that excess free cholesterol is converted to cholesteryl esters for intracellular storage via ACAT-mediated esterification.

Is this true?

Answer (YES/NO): YES